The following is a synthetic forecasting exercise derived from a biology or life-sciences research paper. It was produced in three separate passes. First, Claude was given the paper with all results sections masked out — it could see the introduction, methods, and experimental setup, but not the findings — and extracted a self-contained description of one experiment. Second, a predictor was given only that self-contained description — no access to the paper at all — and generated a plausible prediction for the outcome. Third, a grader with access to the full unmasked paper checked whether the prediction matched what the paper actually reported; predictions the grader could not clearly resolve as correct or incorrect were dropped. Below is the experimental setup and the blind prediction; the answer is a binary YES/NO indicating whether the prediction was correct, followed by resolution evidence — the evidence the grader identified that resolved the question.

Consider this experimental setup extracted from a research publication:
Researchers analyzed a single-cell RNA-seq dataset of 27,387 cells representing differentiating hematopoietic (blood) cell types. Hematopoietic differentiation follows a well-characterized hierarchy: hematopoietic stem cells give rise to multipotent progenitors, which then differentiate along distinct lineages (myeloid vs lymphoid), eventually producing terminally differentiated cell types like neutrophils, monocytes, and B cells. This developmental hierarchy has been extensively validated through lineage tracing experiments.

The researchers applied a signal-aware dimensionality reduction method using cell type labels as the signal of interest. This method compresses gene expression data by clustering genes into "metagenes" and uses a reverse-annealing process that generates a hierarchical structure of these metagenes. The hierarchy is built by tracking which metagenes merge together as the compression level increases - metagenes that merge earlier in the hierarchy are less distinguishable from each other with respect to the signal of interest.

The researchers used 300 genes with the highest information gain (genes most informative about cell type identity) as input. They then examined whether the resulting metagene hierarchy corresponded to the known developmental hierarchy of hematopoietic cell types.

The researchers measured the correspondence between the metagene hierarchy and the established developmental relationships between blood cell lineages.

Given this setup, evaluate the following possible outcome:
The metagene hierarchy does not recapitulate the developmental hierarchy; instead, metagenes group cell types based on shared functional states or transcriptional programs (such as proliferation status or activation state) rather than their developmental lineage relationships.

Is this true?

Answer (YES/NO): NO